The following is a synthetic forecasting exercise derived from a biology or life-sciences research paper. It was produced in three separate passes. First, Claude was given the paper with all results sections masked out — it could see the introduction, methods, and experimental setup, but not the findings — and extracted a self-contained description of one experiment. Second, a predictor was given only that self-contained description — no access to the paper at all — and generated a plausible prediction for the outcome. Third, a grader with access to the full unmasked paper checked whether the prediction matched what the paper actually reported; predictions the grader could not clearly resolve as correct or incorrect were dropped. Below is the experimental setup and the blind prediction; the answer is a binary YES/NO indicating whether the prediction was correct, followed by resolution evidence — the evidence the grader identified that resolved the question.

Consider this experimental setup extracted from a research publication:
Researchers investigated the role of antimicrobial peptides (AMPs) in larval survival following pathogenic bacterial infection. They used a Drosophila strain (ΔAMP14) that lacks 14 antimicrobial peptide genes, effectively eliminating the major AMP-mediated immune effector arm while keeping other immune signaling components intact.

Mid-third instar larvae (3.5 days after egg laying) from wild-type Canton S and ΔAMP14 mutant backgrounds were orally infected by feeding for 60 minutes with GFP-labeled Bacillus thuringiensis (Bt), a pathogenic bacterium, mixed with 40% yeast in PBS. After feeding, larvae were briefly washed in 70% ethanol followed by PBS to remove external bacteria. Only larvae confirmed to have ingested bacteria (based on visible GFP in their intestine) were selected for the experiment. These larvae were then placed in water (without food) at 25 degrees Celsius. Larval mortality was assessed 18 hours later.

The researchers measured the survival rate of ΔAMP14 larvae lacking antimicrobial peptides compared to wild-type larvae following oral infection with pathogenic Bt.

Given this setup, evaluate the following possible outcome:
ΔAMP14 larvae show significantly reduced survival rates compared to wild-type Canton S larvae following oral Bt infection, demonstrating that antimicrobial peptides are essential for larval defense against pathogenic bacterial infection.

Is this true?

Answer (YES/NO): YES